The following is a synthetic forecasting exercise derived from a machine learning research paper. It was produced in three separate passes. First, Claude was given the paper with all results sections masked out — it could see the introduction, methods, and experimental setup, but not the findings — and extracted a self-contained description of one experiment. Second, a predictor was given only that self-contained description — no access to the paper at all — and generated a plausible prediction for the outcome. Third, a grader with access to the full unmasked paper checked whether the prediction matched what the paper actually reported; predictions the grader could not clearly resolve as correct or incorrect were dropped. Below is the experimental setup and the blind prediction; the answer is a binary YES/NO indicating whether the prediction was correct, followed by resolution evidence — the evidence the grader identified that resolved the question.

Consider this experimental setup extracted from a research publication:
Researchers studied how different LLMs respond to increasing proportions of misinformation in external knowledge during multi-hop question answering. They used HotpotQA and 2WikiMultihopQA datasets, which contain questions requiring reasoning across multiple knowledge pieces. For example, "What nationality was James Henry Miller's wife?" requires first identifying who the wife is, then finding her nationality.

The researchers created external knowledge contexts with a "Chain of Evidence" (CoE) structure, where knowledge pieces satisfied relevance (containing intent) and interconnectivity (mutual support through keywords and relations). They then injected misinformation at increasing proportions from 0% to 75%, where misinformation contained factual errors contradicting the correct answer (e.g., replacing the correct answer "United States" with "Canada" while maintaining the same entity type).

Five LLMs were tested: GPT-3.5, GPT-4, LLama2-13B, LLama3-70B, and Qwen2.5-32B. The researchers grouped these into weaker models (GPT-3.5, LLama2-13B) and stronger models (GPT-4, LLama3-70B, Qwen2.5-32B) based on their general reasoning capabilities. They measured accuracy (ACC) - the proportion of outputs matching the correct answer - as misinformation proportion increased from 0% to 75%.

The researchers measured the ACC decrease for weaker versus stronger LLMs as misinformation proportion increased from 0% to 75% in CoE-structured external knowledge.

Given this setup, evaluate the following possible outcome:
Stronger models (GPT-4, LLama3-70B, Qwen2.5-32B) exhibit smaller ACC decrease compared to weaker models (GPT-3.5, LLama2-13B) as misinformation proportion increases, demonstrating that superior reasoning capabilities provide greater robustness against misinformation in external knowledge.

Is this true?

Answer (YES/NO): YES